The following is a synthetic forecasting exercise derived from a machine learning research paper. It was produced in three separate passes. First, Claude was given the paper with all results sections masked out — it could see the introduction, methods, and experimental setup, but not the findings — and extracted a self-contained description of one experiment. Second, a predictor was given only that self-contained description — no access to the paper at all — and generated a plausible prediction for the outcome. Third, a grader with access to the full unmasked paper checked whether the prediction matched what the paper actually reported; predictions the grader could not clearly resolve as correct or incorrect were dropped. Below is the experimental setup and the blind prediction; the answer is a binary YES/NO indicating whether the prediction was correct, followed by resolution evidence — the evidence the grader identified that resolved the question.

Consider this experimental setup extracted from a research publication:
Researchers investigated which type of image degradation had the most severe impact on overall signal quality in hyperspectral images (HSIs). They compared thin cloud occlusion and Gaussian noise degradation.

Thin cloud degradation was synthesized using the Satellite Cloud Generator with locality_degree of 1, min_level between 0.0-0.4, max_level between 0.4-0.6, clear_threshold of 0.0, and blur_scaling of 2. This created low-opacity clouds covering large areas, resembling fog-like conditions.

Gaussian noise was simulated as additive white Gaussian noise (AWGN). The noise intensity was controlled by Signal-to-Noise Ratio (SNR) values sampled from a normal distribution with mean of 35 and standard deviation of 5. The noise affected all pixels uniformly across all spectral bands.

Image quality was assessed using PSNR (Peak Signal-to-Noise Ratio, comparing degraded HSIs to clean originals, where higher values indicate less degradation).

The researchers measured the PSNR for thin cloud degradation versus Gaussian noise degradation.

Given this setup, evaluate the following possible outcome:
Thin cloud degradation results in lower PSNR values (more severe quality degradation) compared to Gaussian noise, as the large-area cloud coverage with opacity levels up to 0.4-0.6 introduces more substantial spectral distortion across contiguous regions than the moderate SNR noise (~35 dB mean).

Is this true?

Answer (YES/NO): YES